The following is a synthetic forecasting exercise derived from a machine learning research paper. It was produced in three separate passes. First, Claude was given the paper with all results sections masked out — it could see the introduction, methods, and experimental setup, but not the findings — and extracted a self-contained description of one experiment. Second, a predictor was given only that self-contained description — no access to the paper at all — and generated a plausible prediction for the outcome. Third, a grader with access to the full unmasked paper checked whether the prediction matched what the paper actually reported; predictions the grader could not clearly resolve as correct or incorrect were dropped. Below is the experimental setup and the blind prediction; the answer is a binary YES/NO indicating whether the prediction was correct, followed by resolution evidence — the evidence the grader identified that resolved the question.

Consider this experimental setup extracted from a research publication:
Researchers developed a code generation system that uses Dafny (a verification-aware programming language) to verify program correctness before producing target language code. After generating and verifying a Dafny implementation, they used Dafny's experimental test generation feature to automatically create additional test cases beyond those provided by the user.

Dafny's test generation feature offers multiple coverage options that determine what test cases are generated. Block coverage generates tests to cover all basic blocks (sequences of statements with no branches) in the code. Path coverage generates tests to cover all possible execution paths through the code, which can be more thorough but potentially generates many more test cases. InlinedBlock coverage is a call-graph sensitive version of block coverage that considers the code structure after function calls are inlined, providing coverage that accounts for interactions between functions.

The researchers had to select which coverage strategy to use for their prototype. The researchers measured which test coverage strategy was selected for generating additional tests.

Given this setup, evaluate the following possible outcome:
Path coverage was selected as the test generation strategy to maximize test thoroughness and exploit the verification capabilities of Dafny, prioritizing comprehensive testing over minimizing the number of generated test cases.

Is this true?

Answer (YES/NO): NO